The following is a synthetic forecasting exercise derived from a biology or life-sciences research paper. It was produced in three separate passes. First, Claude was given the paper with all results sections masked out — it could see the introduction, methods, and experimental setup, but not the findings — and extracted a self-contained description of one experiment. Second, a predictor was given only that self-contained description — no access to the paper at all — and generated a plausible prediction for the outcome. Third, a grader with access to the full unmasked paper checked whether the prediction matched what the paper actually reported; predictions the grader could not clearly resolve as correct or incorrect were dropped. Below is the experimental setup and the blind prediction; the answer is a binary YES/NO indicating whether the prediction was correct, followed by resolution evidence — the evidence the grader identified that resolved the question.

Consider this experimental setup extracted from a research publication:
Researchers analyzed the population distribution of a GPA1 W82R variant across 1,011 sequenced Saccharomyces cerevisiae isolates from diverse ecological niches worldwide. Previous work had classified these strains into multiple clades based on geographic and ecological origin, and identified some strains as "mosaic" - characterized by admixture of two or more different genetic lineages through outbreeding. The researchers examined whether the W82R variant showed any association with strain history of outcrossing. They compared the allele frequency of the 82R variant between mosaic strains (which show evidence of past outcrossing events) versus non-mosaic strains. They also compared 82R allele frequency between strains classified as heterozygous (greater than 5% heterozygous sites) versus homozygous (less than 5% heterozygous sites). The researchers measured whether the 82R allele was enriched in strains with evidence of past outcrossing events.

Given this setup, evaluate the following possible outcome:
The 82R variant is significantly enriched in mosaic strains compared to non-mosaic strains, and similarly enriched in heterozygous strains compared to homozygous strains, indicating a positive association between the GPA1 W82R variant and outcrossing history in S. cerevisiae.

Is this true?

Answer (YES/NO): YES